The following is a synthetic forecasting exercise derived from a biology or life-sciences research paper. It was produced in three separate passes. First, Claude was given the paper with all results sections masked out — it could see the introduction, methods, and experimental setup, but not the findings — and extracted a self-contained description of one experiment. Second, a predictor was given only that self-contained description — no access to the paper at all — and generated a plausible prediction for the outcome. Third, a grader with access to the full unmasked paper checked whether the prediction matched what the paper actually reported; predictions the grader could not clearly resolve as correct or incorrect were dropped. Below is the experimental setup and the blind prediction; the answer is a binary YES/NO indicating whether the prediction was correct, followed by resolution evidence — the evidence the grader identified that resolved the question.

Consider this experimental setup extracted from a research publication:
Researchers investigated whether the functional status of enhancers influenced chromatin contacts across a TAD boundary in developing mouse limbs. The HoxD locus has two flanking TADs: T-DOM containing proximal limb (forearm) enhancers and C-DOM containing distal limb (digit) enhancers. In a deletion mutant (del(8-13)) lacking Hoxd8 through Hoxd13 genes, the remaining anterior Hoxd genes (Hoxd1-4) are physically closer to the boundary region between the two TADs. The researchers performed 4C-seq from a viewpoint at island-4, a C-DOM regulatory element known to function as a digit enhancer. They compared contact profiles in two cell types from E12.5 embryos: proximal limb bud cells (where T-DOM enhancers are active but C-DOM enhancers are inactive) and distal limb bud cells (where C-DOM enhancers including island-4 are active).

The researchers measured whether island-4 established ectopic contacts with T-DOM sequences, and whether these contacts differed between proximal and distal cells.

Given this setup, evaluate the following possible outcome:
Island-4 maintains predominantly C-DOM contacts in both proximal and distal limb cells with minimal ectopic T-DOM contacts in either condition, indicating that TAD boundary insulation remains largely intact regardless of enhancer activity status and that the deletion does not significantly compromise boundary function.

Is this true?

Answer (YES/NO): NO